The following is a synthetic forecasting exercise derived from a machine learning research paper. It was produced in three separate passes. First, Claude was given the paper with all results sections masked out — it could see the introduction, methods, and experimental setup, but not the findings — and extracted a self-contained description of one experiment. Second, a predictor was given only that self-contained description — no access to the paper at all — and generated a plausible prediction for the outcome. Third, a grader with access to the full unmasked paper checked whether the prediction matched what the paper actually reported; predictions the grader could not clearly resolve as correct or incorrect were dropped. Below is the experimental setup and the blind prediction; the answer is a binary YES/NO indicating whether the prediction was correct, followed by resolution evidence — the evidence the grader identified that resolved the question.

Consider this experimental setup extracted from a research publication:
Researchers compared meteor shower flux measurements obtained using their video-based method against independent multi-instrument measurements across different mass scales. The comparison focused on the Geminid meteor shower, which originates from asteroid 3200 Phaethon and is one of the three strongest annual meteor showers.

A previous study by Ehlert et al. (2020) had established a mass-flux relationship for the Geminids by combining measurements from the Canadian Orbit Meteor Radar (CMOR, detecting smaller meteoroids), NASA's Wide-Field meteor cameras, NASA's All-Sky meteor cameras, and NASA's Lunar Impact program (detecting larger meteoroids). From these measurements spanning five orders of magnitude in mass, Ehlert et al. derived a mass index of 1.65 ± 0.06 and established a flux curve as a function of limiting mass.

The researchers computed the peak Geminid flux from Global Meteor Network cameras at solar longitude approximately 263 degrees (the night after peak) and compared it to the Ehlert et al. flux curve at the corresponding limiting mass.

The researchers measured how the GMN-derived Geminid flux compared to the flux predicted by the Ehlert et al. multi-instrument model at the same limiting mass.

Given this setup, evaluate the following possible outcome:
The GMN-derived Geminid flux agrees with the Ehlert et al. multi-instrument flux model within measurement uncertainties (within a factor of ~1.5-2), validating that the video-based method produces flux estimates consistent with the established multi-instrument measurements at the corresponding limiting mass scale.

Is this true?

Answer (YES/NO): NO